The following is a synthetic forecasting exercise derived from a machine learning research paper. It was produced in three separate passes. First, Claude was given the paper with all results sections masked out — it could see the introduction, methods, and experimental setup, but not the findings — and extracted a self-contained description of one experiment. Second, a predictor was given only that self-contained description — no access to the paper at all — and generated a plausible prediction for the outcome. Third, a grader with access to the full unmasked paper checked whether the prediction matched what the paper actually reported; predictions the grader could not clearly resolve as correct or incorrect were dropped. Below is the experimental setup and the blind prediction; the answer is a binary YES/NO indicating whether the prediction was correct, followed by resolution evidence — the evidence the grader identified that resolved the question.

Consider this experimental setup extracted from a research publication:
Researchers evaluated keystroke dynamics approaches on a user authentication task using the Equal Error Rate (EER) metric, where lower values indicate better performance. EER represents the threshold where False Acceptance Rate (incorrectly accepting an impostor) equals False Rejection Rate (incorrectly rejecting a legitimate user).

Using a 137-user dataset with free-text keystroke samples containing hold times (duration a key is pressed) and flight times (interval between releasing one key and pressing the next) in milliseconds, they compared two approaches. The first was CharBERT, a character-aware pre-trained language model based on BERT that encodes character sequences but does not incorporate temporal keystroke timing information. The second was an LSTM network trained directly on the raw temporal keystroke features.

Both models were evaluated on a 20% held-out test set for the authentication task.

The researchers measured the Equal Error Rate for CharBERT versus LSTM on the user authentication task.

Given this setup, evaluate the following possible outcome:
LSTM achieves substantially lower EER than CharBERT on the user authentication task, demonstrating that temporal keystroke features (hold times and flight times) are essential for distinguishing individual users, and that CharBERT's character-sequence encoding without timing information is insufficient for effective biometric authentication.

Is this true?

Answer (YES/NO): YES